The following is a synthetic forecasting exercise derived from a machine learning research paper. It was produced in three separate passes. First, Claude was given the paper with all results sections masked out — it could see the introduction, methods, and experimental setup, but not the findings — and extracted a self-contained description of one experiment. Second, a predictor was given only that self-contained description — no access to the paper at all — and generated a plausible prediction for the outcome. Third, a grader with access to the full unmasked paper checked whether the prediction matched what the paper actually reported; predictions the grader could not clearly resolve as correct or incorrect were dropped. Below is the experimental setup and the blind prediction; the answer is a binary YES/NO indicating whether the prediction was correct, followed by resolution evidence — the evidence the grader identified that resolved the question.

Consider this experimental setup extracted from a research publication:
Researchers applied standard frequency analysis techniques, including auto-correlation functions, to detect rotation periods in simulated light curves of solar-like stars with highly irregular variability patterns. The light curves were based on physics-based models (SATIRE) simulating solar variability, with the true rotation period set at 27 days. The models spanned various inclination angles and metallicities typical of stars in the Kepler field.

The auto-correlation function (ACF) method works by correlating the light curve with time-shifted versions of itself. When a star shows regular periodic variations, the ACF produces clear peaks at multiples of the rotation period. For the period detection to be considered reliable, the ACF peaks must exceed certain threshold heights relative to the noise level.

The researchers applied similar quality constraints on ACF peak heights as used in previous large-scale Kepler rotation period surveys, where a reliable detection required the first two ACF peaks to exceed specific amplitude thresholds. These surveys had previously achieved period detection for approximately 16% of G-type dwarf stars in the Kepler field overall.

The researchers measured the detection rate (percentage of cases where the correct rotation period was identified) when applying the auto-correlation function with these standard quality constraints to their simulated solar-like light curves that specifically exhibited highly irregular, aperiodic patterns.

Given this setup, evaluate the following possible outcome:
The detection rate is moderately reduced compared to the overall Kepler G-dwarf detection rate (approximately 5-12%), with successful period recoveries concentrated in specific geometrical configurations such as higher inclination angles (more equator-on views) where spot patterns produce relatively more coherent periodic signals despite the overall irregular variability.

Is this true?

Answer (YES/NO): NO